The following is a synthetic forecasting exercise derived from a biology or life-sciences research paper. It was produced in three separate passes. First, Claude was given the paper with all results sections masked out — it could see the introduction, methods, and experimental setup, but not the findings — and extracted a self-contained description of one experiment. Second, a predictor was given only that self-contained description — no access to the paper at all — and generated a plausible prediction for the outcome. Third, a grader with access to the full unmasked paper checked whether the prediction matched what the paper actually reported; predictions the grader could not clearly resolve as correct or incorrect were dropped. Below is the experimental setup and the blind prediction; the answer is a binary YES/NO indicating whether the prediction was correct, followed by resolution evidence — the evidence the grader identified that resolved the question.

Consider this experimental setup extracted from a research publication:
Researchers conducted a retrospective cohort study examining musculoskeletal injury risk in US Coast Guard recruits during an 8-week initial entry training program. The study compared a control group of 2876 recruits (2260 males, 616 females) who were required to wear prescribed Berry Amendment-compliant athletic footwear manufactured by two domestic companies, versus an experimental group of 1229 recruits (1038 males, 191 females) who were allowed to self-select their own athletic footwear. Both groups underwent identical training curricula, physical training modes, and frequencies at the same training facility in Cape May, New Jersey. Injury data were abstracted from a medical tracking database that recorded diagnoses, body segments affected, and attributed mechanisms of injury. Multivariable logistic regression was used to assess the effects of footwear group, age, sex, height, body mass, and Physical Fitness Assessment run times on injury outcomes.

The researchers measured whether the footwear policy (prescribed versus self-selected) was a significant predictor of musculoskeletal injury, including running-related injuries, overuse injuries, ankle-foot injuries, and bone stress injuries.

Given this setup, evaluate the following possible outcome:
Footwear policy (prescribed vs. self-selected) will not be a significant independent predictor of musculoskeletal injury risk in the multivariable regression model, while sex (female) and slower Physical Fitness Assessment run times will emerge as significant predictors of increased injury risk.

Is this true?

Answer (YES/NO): YES